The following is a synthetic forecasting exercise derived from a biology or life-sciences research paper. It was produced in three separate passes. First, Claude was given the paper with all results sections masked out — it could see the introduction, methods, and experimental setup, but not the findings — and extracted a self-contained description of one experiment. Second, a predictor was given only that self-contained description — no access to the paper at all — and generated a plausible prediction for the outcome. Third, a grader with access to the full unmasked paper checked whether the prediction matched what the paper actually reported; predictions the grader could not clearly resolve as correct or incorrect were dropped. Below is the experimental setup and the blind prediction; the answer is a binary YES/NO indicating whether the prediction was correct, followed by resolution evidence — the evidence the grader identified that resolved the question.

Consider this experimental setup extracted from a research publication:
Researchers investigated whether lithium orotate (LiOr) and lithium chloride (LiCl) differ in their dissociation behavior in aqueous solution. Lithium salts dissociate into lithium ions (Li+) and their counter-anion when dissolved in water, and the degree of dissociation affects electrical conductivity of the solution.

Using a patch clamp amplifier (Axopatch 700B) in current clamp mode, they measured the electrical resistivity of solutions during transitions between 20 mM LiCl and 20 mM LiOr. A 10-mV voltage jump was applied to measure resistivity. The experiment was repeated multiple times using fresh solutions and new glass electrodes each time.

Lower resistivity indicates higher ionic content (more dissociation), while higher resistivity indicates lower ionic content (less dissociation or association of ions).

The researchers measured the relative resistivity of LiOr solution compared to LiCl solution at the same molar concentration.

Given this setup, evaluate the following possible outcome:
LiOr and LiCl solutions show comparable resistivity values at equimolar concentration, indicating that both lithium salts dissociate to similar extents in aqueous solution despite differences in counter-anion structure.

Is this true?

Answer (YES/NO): NO